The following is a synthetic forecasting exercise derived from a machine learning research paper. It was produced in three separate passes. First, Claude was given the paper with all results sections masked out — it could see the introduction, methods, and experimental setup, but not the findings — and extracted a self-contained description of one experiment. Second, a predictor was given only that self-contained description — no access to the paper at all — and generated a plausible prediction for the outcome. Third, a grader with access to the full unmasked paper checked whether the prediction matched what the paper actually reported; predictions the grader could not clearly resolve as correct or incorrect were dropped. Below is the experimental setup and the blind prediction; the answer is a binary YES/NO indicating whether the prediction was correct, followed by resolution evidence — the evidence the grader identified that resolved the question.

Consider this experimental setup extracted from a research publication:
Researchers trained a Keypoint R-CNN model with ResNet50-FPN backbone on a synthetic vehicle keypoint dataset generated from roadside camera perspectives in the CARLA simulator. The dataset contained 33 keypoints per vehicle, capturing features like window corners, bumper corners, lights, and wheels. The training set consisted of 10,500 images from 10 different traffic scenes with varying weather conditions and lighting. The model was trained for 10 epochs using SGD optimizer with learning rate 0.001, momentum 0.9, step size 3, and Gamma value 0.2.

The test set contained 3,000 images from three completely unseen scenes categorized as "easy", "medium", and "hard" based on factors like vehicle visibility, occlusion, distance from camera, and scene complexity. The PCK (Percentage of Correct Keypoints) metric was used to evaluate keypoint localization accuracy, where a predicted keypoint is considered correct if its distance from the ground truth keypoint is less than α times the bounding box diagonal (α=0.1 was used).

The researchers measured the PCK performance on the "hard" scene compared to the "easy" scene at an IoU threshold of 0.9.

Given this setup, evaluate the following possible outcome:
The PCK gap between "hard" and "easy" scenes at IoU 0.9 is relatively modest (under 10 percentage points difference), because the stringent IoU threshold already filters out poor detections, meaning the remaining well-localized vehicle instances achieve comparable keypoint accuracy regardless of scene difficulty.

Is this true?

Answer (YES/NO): NO